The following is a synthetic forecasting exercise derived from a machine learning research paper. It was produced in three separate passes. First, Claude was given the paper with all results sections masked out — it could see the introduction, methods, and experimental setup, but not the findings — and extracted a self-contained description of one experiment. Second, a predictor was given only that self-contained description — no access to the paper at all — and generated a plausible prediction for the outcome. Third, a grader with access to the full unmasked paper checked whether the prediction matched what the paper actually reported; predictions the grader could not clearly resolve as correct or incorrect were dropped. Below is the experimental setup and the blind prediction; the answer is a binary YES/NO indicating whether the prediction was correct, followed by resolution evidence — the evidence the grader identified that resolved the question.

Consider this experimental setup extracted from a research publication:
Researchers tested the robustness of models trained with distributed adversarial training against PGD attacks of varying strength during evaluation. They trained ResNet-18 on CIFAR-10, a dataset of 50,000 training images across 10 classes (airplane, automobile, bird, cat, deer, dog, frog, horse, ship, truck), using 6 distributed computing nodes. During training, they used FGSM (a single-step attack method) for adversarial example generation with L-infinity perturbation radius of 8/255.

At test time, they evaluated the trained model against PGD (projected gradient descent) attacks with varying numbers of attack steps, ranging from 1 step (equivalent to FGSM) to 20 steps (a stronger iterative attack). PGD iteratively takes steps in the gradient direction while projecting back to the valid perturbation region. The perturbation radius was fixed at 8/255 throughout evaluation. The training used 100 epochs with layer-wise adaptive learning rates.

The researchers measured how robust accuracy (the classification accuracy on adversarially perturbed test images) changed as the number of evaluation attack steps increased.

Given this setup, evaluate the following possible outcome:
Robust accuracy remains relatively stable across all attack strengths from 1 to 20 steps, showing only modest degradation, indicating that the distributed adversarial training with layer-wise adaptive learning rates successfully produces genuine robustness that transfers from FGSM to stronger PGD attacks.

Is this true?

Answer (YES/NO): NO